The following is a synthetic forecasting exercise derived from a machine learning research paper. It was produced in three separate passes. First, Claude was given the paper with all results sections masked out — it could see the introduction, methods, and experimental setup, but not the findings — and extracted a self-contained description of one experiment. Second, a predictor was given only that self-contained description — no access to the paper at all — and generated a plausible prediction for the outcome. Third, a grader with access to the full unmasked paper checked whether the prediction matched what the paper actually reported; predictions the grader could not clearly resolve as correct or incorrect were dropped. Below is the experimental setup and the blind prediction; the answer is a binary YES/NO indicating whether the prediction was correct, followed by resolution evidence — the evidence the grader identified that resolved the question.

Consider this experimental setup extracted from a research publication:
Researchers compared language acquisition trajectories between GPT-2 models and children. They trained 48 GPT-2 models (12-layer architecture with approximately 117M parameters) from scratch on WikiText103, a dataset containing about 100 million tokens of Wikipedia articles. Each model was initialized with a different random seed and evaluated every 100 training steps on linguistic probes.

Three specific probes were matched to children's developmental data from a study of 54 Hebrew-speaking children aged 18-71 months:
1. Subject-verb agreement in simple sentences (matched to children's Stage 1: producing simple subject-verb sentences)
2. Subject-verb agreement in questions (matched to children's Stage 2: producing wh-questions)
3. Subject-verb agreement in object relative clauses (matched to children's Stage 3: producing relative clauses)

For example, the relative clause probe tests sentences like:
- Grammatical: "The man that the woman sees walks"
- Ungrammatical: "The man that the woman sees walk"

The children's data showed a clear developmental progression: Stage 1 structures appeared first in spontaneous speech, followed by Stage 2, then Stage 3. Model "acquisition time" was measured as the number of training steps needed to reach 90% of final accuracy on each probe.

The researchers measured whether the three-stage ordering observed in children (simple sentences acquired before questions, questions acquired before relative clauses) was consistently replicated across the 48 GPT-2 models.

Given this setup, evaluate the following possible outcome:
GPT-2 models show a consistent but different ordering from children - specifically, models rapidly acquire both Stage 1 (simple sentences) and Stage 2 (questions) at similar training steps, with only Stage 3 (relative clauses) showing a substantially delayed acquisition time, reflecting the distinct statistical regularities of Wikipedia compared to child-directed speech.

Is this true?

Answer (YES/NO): NO